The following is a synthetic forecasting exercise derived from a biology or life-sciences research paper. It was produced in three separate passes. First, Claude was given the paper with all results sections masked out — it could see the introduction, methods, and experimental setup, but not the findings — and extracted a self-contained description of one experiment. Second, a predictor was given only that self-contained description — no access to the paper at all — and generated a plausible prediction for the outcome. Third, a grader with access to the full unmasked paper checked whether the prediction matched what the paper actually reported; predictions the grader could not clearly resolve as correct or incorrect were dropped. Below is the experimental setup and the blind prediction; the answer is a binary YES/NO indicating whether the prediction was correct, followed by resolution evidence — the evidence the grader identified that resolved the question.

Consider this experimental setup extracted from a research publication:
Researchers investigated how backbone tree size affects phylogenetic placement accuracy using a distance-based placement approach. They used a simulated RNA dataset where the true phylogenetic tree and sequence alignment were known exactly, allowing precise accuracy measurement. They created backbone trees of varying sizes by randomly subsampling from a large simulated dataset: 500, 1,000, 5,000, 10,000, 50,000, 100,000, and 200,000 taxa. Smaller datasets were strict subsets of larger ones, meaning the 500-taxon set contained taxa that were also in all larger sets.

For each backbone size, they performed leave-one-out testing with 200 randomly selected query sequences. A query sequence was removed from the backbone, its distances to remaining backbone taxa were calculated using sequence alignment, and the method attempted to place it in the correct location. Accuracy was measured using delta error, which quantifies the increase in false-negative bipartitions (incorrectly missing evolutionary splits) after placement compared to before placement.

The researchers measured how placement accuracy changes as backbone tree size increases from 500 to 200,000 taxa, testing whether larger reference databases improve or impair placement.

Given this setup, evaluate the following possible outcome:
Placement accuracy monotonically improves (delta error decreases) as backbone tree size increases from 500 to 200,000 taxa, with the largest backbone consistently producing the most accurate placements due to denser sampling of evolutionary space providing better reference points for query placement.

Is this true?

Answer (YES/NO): YES